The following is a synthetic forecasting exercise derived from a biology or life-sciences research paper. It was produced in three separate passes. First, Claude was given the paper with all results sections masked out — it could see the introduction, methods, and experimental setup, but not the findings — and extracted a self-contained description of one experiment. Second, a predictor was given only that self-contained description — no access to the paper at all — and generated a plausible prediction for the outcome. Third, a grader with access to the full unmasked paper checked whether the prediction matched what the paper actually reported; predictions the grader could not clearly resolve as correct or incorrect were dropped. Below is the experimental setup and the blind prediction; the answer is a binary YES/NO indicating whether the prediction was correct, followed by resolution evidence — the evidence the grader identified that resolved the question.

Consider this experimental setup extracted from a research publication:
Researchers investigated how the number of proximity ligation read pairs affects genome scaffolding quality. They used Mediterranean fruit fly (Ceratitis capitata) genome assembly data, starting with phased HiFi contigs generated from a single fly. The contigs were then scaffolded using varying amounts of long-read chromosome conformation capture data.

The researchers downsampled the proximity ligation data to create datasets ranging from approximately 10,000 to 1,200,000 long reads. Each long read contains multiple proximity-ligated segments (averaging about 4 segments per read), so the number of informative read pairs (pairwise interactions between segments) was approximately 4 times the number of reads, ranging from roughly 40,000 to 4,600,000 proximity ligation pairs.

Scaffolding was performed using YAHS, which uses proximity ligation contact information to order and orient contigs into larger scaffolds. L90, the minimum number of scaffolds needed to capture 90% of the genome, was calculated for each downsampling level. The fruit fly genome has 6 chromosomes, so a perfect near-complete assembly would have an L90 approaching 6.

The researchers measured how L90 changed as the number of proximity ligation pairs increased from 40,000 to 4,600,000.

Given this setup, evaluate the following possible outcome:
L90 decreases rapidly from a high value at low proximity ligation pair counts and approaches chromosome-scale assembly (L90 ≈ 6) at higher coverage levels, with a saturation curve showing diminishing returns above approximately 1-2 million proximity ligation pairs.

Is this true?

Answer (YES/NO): NO